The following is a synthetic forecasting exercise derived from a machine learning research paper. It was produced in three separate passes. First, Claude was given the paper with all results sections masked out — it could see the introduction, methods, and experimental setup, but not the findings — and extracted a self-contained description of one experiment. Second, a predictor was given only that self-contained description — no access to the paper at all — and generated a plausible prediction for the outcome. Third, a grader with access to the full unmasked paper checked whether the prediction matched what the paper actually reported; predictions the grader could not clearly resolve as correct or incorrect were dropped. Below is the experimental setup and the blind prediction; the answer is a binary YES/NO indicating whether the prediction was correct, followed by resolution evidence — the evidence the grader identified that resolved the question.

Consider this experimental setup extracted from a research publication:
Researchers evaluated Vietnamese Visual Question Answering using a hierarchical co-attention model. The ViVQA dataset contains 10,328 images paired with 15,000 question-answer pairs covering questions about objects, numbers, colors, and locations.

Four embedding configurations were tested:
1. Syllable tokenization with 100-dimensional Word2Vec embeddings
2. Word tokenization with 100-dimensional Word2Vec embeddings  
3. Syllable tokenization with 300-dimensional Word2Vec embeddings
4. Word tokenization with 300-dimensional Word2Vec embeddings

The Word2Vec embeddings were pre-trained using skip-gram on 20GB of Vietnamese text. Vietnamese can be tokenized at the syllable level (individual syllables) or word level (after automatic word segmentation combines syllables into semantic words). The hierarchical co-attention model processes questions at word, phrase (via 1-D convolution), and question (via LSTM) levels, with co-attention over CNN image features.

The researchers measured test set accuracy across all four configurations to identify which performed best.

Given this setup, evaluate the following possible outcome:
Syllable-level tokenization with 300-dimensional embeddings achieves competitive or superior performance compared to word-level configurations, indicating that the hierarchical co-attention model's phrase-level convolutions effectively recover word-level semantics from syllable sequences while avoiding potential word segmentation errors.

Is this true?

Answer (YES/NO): NO